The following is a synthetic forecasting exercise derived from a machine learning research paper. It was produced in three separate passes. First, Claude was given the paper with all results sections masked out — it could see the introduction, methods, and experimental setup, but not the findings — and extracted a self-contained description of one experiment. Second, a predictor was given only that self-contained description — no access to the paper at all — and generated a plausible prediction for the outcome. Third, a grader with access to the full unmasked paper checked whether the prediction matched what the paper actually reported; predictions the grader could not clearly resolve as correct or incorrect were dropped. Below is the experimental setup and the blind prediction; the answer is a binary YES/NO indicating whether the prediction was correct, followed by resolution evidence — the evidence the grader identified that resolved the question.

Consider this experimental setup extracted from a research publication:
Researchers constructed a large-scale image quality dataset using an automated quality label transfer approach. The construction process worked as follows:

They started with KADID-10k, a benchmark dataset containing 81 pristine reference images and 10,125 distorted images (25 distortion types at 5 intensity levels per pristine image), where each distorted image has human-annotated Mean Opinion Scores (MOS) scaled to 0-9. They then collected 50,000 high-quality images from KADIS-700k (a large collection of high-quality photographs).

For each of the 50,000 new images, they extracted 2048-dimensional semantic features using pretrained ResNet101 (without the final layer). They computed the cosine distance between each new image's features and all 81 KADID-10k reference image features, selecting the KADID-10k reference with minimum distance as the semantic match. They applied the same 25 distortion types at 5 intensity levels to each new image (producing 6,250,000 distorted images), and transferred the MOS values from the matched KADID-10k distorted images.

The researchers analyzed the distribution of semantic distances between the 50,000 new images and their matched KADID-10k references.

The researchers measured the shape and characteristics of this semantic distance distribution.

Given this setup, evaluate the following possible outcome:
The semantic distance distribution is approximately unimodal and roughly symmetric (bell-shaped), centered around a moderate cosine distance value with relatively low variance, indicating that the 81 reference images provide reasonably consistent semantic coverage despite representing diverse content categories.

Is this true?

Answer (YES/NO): YES